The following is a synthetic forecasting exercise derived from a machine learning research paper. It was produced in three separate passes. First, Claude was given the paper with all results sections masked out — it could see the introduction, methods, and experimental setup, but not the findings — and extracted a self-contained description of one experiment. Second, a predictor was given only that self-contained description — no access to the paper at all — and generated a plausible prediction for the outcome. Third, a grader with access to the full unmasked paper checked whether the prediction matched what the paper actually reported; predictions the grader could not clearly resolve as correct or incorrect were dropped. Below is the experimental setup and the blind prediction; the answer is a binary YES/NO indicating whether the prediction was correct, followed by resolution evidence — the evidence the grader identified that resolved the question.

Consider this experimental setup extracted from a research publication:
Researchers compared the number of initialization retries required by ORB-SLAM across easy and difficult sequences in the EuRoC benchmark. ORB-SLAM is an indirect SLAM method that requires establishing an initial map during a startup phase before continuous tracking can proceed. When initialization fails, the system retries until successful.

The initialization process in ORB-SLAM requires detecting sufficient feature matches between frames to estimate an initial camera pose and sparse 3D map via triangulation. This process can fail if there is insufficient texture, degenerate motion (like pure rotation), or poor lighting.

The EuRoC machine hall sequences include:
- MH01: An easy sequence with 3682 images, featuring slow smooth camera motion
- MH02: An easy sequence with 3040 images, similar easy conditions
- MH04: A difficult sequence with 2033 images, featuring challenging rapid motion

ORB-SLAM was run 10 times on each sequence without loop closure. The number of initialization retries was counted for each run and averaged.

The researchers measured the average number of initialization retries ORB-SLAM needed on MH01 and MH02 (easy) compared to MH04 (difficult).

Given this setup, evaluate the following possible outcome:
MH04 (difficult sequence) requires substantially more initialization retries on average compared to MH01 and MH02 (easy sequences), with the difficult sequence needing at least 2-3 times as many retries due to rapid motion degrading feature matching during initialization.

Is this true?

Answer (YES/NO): NO